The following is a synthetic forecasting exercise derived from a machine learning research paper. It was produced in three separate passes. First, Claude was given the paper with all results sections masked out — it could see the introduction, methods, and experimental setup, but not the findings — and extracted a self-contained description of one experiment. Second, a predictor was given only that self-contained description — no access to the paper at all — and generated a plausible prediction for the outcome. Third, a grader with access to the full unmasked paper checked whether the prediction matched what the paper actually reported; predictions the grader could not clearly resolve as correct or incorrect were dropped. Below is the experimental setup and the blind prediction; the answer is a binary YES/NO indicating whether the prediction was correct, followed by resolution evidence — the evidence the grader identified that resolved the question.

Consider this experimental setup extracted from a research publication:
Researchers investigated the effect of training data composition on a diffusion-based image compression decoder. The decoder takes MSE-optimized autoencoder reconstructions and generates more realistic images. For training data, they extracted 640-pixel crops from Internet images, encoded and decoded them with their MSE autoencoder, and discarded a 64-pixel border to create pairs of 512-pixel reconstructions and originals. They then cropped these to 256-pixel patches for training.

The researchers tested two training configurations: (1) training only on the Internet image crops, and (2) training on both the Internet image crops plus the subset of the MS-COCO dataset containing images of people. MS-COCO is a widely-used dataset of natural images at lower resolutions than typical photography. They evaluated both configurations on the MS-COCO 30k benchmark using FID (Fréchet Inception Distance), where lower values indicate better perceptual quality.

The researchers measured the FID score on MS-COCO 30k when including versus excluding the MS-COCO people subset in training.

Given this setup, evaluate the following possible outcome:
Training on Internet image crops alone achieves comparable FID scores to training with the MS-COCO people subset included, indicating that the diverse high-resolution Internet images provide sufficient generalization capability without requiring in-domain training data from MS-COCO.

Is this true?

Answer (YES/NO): NO